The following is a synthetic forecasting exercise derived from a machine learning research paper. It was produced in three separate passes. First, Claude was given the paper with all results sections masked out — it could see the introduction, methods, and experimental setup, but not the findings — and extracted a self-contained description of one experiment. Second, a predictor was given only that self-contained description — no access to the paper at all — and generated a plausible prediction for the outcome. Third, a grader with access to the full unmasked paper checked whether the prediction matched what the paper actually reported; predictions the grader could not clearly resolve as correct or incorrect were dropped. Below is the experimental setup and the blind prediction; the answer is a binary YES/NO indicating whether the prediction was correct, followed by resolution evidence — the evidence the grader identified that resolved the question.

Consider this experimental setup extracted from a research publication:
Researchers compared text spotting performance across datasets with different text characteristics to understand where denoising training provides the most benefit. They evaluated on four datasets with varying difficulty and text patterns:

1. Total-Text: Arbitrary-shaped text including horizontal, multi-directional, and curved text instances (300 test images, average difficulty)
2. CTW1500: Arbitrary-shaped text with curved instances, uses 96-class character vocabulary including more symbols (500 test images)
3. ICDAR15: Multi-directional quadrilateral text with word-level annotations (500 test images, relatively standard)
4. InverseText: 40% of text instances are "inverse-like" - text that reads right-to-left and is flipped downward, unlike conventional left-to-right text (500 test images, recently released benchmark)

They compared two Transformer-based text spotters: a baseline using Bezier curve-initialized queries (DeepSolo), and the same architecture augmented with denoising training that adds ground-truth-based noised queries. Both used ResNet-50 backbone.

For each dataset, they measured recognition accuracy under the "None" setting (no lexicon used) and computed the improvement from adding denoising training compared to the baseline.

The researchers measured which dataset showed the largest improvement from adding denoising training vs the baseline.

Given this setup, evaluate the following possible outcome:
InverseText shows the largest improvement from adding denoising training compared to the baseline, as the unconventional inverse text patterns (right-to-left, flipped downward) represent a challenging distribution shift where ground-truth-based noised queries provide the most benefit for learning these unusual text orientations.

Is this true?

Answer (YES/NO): YES